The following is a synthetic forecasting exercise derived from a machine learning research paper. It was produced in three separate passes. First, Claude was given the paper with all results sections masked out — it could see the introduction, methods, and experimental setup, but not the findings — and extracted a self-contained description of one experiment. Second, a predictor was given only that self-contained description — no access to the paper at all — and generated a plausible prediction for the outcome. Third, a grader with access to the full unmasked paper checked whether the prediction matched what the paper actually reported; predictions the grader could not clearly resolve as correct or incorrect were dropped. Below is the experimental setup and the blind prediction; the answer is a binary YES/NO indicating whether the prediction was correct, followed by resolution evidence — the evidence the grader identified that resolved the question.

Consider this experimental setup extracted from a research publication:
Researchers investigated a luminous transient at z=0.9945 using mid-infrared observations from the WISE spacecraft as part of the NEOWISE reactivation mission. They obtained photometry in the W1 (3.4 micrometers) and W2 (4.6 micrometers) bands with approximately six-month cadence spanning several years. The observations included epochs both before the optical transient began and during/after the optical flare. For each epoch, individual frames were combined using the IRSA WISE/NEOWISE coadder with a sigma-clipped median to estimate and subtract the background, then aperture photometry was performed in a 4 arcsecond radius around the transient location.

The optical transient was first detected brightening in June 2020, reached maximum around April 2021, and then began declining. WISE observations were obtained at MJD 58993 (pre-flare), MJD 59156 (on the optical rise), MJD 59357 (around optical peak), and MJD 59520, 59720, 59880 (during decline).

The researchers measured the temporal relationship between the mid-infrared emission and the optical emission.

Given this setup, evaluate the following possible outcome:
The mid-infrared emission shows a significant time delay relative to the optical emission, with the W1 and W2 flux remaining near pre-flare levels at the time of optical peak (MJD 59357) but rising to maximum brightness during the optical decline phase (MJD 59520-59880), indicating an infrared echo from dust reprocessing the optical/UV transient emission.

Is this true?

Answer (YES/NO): NO